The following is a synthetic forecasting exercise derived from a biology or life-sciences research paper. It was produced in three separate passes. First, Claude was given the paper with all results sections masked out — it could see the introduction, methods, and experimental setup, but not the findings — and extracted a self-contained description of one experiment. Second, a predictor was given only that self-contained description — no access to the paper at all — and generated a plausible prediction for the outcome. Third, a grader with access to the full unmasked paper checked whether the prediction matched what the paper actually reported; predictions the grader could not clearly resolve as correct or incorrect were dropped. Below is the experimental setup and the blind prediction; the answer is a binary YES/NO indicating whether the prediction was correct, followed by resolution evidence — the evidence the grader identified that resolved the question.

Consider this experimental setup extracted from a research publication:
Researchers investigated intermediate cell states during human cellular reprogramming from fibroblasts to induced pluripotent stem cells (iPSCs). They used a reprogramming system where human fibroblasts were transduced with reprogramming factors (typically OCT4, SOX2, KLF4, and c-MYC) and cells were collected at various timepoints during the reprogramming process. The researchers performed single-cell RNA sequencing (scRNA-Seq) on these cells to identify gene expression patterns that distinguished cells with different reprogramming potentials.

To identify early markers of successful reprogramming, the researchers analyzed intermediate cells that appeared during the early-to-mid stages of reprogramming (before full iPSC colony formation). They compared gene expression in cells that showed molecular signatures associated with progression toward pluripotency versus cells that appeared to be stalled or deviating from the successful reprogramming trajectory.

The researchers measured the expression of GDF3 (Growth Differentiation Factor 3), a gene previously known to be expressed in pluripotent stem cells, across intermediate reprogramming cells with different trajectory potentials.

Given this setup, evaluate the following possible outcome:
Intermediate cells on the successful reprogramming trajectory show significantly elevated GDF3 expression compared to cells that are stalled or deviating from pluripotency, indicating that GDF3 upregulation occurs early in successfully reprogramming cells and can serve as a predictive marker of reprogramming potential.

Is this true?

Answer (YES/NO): YES